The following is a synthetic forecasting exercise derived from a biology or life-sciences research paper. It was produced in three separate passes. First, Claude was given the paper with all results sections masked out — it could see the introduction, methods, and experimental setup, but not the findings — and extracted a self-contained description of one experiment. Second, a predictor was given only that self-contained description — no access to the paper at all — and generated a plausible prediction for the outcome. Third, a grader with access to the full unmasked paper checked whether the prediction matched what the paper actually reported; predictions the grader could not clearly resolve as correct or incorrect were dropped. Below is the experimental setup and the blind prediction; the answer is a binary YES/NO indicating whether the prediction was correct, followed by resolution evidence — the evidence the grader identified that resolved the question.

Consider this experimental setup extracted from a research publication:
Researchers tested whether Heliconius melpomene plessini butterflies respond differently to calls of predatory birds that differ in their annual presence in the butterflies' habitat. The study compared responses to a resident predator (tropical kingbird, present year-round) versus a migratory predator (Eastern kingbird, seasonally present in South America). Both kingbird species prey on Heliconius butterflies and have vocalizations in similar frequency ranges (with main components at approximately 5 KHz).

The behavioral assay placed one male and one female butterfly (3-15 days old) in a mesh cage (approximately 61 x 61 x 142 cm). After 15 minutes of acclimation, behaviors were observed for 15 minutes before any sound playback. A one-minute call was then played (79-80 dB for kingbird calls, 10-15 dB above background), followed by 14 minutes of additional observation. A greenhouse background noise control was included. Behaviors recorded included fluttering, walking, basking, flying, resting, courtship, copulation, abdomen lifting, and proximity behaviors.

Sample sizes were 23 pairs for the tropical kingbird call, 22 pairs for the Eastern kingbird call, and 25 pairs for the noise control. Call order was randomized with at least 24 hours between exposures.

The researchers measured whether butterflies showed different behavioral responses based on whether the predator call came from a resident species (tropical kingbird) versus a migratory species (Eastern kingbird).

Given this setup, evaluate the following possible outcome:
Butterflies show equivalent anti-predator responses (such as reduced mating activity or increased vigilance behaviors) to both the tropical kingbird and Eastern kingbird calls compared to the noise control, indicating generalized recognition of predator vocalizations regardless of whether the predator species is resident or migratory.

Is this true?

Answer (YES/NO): NO